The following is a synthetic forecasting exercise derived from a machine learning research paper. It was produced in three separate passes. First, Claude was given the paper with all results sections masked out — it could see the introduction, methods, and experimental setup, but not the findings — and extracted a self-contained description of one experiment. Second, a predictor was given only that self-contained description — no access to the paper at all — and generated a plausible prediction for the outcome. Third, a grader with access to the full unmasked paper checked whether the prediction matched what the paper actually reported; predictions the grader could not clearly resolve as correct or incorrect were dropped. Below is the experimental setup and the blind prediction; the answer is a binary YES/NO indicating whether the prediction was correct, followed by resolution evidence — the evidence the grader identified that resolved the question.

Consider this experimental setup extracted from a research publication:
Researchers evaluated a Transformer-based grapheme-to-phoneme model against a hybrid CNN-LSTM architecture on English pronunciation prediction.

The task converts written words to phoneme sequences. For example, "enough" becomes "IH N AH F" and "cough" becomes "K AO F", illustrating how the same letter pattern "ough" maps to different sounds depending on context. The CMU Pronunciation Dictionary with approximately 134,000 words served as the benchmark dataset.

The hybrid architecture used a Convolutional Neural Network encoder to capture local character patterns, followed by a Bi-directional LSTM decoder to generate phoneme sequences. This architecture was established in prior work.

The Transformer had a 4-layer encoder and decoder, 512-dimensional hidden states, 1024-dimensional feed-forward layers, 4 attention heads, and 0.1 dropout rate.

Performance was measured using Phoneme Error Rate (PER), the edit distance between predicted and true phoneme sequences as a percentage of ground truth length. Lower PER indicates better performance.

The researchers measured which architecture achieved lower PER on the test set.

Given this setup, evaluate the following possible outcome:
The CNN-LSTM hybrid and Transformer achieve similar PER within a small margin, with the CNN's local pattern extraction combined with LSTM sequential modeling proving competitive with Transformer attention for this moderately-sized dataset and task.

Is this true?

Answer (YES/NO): YES